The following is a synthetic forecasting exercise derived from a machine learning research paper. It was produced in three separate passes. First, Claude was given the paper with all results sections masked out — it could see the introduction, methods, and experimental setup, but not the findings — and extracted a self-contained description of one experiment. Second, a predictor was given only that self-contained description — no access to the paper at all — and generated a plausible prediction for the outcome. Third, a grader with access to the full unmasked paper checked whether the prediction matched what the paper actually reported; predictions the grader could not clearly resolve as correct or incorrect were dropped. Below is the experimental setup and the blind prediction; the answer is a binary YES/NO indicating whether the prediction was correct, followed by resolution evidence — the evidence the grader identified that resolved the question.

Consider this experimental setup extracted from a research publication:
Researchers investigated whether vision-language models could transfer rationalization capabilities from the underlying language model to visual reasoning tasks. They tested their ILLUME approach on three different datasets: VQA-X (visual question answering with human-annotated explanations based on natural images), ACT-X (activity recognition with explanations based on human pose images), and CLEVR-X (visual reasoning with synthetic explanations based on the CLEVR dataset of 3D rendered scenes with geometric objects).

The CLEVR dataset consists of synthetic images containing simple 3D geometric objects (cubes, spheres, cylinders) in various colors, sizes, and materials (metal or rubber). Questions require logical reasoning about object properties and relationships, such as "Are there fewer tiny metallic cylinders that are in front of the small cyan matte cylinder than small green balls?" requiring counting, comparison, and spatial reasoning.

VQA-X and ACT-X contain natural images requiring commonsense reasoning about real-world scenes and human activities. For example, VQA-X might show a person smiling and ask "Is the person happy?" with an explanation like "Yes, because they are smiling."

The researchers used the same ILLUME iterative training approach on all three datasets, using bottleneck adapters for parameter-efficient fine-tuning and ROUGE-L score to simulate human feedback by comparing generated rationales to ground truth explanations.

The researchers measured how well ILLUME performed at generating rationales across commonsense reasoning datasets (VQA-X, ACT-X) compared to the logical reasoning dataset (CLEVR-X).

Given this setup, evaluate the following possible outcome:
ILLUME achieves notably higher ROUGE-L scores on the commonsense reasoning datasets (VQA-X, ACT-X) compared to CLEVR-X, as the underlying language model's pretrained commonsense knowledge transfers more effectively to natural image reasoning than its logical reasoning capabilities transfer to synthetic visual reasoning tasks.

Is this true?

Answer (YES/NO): YES